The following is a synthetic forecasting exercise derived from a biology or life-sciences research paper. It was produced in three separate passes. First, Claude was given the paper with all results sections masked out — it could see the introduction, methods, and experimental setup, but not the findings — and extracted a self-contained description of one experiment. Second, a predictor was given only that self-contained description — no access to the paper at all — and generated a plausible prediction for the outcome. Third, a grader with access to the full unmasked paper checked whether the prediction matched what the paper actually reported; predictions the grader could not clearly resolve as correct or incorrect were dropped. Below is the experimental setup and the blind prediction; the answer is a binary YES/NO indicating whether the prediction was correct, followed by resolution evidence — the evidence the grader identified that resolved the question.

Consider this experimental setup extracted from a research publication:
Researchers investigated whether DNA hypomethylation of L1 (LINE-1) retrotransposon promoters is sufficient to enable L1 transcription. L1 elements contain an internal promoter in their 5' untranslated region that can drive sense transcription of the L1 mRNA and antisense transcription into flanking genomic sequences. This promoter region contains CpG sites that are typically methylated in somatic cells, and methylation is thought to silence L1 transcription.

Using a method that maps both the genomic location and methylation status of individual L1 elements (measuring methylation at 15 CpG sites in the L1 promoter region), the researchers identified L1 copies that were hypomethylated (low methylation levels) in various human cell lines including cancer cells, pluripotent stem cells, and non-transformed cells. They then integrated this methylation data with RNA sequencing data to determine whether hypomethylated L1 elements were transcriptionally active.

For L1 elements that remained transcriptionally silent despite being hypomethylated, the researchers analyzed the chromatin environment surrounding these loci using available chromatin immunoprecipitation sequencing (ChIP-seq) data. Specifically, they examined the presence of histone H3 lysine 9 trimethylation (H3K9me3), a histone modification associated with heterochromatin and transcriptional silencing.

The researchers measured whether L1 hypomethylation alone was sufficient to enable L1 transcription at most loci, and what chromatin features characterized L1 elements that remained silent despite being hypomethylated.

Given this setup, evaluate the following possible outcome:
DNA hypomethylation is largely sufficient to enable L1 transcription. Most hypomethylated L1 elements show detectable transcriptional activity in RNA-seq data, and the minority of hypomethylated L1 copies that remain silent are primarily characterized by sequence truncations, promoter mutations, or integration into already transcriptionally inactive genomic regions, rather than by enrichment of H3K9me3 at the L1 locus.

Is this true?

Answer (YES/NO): NO